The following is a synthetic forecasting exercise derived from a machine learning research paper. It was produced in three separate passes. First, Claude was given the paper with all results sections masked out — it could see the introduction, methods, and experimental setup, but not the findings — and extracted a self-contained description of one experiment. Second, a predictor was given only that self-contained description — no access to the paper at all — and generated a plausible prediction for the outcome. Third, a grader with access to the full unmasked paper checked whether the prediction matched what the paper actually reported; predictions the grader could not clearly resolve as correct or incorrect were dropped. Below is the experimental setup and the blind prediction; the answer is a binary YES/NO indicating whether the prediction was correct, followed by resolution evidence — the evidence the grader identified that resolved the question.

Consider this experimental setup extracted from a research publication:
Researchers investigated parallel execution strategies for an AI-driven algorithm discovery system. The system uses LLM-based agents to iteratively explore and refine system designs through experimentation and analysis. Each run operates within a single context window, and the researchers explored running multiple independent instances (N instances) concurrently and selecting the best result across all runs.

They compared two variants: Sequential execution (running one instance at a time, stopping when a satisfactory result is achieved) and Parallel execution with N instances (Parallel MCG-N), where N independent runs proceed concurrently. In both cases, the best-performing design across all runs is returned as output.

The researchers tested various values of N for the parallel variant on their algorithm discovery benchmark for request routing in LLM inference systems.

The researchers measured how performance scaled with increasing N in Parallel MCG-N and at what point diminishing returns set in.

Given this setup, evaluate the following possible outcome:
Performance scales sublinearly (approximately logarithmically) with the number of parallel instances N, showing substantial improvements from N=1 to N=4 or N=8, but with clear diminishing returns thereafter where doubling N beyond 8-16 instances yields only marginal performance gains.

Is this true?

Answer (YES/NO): NO